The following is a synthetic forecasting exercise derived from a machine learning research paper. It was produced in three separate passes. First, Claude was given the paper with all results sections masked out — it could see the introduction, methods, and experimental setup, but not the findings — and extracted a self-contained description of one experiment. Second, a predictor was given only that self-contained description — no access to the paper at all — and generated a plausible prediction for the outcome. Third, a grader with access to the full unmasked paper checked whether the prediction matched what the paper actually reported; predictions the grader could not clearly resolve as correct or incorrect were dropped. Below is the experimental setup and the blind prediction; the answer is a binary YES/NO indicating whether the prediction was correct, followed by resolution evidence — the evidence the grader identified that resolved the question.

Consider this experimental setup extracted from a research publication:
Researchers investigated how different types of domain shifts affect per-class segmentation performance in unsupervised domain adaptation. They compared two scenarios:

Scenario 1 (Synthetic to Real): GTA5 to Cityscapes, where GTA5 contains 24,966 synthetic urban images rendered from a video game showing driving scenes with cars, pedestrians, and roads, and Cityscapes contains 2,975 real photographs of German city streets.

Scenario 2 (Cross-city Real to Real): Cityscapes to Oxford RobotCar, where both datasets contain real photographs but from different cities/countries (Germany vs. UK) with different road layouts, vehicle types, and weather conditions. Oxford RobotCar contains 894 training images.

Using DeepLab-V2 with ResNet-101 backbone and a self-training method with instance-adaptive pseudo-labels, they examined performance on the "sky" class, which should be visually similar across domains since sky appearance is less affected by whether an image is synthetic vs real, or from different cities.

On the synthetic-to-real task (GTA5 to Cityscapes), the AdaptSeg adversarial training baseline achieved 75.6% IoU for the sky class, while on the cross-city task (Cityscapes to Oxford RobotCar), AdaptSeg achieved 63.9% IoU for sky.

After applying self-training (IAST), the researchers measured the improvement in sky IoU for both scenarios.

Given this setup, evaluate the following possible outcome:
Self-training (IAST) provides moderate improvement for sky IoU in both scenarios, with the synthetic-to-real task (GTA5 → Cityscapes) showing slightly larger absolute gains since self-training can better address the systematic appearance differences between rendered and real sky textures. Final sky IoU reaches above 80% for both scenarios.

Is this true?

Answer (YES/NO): NO